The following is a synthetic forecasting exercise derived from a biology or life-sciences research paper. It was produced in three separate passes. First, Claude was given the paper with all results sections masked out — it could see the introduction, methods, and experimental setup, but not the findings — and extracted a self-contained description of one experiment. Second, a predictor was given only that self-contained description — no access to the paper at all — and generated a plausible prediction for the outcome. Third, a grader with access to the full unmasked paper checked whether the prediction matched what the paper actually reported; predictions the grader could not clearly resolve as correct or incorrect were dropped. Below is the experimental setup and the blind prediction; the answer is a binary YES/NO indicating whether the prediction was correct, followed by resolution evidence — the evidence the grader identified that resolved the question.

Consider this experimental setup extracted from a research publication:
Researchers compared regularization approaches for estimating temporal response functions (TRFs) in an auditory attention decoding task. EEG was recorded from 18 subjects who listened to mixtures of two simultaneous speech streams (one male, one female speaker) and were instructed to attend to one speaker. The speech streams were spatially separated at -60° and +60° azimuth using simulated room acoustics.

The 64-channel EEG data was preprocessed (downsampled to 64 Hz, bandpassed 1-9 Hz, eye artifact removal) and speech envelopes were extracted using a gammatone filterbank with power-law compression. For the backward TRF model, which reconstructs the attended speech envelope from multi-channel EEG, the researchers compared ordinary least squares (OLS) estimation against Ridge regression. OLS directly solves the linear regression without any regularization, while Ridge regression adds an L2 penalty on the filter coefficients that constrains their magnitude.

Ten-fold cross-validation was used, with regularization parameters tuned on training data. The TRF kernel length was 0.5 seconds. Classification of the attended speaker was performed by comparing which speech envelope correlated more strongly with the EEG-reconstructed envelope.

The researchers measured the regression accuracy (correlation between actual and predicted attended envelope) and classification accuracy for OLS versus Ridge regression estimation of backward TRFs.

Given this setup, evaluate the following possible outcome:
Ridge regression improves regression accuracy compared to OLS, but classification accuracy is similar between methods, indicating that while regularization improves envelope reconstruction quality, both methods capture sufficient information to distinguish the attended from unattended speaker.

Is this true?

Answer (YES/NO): NO